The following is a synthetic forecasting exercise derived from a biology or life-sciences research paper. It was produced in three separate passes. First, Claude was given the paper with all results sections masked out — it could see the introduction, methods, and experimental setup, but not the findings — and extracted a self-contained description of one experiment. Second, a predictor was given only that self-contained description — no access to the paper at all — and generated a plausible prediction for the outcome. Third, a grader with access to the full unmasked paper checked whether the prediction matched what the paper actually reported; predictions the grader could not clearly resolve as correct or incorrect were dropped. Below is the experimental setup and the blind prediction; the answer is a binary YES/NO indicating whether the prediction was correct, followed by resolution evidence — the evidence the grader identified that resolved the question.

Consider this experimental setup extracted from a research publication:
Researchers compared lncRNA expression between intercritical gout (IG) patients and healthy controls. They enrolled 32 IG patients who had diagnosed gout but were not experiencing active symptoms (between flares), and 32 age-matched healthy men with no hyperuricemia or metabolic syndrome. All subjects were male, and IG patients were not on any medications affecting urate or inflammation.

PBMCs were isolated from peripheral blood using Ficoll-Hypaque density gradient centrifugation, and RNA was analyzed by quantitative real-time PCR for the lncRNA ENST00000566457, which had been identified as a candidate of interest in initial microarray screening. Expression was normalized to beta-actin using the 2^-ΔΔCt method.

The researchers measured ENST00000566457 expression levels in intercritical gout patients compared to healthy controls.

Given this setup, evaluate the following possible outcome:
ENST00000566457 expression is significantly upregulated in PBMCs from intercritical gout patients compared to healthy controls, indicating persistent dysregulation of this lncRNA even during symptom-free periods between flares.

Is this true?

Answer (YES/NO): YES